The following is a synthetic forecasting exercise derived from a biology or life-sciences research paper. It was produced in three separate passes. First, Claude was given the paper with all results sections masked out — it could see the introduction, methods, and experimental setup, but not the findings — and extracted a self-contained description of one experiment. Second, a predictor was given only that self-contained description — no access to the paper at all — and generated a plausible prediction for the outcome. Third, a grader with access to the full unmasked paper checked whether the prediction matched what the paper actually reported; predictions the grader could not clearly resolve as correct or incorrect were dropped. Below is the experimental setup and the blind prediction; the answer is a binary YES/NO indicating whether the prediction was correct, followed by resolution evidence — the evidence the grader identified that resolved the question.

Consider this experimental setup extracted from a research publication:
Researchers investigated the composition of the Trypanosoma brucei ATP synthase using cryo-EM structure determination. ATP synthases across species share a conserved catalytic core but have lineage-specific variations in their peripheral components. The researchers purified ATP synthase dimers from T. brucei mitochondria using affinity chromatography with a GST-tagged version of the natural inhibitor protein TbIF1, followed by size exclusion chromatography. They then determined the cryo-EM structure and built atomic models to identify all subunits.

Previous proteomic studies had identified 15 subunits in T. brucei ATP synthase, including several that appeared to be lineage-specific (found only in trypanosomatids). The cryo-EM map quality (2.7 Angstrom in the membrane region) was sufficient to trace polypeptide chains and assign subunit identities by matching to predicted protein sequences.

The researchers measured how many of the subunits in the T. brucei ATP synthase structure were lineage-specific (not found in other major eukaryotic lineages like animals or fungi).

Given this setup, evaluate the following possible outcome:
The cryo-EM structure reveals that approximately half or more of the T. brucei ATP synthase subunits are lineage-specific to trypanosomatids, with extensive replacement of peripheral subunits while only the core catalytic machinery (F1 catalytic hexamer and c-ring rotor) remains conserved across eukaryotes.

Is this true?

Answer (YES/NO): NO